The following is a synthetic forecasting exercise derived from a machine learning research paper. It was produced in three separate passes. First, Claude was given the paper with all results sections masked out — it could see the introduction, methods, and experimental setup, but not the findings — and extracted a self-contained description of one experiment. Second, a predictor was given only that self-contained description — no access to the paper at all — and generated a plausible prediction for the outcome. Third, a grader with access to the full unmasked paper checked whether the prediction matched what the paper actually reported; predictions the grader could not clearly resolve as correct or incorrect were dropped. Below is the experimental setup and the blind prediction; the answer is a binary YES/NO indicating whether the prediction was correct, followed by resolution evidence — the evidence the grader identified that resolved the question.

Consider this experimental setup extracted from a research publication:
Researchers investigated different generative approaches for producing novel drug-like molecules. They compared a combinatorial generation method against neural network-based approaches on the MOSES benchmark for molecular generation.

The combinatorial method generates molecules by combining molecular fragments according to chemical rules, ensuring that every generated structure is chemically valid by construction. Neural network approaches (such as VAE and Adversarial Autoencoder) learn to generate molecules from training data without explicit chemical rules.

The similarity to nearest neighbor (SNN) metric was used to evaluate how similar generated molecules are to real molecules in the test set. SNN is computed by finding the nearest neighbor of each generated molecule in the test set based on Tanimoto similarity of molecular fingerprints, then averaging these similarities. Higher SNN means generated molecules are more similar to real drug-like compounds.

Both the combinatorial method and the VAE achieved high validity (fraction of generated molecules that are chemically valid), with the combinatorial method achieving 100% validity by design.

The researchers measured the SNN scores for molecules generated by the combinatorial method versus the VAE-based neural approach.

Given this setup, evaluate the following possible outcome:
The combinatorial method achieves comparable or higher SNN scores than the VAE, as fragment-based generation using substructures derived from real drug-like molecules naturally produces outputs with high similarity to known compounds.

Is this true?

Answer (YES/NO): NO